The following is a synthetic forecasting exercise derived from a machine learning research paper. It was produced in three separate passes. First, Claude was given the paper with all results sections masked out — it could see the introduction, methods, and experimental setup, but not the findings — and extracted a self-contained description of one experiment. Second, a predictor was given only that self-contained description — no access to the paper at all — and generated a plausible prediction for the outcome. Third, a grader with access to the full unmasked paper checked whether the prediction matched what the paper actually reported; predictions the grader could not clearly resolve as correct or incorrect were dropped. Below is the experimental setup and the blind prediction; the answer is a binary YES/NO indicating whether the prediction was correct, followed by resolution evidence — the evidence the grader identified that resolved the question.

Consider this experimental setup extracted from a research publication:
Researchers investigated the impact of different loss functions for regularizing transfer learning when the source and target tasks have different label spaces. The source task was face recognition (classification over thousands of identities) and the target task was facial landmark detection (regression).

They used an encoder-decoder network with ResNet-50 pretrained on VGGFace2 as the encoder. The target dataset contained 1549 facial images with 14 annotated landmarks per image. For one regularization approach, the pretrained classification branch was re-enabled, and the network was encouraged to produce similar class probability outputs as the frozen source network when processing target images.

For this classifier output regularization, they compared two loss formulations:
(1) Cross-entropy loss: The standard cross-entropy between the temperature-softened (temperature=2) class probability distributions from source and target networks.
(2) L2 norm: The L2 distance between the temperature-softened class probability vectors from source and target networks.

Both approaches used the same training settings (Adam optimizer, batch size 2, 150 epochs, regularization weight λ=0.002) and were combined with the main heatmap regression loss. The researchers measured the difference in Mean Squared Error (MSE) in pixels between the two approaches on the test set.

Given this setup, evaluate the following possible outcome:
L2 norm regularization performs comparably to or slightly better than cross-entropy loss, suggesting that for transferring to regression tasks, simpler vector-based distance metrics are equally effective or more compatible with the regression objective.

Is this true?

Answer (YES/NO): NO